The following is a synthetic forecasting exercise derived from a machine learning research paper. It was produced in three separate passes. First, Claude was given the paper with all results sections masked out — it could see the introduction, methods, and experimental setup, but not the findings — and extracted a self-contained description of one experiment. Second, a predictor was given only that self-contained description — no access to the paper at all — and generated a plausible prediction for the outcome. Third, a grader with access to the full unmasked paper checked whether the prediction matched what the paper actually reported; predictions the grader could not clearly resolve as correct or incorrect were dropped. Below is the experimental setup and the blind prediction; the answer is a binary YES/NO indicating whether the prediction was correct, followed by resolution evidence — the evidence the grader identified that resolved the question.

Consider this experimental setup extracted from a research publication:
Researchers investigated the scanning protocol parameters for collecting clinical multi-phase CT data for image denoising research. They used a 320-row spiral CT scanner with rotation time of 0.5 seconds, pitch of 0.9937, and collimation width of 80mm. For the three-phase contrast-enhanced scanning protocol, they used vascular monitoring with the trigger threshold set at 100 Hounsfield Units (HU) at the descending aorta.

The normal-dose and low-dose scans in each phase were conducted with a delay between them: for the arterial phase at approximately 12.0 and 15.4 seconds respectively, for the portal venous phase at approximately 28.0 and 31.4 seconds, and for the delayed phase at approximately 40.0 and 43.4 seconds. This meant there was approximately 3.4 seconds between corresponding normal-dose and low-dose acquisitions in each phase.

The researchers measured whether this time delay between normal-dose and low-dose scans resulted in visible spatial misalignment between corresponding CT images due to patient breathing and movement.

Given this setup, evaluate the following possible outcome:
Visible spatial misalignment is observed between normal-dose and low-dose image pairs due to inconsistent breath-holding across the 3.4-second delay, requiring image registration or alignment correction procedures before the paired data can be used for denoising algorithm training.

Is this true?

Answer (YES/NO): NO